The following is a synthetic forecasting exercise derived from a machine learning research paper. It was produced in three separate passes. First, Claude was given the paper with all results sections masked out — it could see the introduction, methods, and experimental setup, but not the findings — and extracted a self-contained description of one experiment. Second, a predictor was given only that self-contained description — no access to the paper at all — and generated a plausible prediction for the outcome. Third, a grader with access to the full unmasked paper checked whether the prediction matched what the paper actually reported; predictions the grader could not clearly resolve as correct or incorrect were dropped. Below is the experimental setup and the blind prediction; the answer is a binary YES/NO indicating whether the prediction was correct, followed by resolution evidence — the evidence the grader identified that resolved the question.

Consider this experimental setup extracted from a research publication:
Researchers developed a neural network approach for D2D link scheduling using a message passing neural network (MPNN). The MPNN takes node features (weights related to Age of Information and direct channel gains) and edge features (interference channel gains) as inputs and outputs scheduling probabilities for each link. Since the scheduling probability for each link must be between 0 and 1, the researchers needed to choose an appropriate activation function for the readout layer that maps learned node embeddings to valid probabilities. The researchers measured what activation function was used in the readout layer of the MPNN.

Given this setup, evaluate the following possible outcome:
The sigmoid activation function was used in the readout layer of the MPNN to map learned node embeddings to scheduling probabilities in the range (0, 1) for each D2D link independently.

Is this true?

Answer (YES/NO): YES